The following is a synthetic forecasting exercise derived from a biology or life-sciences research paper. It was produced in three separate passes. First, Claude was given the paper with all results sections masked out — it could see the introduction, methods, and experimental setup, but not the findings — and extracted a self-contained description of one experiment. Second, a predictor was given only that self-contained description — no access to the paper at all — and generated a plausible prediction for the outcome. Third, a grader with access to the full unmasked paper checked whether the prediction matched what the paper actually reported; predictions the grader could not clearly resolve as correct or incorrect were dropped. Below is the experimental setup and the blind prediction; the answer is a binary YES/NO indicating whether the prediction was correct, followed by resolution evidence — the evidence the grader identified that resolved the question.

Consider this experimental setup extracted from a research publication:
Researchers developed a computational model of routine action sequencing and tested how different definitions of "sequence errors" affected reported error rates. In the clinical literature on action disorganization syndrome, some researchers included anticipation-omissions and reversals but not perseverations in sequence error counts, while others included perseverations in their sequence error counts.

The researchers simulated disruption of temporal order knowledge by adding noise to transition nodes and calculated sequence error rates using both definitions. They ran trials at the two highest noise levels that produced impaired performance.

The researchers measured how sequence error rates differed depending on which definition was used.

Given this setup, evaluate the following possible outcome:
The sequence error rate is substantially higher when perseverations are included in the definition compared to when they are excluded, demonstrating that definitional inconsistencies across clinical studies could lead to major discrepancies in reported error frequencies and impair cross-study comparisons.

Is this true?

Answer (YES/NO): YES